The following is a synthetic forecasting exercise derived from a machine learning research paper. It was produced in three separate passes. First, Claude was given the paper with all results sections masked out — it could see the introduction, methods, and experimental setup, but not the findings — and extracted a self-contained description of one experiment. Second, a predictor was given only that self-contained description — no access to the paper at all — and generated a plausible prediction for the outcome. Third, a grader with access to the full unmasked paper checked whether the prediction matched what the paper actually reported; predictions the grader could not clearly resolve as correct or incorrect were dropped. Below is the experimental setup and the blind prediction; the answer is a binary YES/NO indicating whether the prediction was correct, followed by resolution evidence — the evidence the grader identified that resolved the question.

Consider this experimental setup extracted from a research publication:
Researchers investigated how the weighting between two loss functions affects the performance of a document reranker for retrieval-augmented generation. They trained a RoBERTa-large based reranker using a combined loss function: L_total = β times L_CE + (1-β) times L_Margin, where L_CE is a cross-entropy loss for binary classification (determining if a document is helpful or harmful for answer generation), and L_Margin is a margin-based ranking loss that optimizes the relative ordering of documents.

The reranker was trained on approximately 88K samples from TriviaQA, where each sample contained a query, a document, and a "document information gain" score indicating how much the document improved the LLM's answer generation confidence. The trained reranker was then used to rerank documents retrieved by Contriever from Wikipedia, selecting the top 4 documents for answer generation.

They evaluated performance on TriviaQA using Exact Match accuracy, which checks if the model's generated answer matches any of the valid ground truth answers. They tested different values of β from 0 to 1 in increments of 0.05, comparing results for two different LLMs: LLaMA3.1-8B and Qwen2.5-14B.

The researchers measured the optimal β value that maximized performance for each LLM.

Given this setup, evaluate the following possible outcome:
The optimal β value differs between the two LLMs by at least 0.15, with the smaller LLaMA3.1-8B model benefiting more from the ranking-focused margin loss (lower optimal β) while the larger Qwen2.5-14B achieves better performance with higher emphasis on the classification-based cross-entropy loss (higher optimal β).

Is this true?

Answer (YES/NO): NO